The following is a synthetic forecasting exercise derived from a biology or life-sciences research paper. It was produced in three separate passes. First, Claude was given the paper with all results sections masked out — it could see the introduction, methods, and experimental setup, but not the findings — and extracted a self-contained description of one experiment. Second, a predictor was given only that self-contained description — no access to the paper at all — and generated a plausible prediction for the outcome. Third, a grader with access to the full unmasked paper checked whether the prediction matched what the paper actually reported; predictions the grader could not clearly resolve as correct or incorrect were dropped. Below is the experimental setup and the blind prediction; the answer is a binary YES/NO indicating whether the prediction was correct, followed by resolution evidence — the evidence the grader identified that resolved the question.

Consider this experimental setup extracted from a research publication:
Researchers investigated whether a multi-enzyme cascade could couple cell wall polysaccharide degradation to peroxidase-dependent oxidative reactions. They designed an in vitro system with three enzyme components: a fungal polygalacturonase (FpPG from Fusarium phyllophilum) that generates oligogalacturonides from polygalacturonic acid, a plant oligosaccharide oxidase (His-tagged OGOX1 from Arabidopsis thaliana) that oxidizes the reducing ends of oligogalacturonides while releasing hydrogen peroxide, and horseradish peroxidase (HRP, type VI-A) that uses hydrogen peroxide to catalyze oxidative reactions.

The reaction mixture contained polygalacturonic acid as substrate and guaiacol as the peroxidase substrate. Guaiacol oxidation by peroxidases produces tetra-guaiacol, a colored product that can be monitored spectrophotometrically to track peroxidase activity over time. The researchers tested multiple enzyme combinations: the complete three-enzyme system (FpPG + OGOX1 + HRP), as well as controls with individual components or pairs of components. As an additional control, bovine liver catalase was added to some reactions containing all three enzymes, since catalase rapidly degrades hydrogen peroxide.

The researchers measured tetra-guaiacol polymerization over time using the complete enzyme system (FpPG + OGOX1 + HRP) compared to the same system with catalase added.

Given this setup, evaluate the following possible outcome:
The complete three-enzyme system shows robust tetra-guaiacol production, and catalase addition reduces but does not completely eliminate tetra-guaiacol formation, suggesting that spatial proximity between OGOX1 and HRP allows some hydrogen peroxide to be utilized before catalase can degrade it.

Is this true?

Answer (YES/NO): NO